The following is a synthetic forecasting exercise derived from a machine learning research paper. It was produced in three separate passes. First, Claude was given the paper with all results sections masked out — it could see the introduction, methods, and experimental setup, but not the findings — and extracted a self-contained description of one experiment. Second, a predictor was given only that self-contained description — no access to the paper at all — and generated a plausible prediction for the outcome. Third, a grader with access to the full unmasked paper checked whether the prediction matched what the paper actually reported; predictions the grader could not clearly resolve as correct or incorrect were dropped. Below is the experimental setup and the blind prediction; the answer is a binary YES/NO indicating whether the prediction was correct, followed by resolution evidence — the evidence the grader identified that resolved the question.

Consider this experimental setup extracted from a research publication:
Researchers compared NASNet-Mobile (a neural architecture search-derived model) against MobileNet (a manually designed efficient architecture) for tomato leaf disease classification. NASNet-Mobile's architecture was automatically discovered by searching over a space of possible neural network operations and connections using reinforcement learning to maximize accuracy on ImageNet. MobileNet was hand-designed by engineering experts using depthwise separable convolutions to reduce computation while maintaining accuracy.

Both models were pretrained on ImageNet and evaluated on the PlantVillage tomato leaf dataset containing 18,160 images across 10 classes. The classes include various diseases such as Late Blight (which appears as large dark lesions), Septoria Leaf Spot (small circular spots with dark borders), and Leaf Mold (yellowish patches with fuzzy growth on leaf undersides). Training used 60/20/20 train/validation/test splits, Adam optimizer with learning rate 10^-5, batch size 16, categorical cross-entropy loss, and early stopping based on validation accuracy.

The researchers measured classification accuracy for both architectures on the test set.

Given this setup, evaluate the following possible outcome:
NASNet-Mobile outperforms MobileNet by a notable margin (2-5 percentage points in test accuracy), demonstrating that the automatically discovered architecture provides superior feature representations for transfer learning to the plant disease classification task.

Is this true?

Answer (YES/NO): NO